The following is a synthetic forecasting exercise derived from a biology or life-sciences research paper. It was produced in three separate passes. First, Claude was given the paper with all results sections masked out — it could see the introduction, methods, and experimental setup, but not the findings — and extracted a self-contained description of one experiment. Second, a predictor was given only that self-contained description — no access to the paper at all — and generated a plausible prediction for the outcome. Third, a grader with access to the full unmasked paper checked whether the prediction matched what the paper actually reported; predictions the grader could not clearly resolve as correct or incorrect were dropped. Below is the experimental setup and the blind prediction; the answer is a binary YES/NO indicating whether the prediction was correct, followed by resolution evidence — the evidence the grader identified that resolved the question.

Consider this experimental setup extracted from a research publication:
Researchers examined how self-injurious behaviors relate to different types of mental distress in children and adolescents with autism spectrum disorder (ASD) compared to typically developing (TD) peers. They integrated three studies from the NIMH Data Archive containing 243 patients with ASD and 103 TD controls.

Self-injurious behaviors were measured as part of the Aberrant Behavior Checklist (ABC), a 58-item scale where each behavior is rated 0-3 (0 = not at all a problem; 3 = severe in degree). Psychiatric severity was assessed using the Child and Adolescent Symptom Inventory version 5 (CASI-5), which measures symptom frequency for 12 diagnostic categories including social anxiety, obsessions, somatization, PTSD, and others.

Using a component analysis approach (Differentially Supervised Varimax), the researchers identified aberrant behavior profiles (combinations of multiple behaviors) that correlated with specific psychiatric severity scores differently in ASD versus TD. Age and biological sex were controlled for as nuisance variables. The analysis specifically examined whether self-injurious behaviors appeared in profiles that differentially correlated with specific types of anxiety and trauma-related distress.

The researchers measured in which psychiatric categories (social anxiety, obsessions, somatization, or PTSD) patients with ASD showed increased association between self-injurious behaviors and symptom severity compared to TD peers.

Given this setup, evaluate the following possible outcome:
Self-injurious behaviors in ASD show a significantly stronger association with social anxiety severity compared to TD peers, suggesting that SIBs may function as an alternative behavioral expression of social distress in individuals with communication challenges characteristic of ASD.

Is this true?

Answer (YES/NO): YES